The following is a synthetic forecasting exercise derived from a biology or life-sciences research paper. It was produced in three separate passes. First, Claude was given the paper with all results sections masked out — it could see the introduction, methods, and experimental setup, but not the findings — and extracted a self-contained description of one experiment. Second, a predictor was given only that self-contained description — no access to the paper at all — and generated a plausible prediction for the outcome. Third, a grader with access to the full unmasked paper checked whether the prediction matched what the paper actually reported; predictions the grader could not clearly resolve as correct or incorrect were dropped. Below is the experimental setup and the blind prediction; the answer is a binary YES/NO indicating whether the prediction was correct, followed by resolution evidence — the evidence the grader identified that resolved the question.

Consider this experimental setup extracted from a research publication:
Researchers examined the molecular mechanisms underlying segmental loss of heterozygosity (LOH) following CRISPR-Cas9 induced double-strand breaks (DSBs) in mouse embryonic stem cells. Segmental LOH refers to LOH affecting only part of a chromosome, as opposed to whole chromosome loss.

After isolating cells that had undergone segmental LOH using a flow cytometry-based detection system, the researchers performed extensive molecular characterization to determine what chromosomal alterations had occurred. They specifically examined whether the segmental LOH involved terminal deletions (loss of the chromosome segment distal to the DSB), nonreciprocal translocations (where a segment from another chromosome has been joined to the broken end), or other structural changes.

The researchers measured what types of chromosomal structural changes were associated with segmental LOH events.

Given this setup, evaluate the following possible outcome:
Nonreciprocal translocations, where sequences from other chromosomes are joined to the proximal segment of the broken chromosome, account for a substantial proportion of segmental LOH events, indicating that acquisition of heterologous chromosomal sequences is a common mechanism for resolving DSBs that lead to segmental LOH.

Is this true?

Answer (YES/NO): NO